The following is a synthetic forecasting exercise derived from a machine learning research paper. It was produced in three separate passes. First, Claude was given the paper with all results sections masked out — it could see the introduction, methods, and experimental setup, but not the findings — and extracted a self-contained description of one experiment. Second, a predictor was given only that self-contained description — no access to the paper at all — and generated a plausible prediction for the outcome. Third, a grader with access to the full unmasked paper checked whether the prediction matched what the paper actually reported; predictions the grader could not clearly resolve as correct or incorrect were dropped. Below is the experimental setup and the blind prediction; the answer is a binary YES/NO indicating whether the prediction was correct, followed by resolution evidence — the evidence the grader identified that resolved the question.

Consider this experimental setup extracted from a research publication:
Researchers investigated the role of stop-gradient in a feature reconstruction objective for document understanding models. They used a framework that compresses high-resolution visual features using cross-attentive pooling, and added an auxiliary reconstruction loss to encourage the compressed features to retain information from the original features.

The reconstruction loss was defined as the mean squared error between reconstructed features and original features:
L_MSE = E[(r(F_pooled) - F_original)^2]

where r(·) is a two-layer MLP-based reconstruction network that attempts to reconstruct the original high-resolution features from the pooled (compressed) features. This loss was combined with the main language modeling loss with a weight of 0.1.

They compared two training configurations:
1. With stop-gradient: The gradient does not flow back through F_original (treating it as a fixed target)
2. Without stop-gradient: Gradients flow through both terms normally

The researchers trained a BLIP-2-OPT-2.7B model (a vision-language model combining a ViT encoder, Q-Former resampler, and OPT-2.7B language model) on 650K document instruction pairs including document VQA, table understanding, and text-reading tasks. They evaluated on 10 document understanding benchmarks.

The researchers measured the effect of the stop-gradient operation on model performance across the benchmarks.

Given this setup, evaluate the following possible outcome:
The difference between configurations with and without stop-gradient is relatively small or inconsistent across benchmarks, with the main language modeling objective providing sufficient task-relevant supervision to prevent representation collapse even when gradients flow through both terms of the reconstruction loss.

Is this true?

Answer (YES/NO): NO